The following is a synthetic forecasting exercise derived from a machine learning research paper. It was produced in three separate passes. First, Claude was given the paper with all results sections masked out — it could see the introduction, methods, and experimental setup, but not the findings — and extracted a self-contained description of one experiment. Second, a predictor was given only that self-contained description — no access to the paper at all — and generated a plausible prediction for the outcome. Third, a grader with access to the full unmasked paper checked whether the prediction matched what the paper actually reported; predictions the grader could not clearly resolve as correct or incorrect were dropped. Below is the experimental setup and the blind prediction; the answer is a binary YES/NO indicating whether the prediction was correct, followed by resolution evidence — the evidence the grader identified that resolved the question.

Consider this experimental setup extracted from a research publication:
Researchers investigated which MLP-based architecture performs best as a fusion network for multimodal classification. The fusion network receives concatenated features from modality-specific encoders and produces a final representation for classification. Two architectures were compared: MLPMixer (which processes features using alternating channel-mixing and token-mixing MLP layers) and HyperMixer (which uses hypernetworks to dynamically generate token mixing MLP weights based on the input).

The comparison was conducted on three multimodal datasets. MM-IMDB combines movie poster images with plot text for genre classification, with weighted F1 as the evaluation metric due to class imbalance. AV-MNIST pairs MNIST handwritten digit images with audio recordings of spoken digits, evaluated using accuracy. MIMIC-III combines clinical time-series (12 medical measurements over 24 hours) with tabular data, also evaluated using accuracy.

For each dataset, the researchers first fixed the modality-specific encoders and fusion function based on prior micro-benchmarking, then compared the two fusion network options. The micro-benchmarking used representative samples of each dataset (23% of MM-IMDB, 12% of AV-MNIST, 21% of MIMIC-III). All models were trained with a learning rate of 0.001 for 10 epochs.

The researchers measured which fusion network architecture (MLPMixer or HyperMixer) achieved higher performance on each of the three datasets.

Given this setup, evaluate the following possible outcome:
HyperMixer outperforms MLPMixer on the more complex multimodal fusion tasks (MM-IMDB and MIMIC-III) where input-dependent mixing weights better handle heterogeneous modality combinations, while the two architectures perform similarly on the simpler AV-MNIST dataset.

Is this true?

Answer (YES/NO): NO